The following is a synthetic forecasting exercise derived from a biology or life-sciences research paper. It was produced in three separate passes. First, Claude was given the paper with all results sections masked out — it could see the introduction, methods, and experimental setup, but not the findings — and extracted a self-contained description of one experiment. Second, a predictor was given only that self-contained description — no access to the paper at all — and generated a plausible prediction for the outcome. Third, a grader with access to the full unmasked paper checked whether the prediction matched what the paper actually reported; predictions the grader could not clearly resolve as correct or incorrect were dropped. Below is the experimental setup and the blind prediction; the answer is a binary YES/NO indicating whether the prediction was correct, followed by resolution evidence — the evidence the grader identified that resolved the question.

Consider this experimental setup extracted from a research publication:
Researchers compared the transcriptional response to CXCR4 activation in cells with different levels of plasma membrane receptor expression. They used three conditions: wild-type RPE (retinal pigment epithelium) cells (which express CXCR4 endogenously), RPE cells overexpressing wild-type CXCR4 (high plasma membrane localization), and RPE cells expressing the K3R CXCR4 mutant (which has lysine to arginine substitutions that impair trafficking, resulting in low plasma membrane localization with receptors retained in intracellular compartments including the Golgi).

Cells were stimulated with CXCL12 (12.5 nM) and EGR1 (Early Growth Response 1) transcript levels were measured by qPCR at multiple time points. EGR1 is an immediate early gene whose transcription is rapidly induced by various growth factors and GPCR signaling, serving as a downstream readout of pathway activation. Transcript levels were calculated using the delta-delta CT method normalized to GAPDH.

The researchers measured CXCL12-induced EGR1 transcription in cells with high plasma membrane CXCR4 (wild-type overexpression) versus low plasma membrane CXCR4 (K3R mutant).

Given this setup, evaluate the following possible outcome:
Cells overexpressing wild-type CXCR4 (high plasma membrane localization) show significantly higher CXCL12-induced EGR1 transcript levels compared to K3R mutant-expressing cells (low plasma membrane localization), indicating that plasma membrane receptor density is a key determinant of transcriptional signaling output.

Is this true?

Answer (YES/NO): NO